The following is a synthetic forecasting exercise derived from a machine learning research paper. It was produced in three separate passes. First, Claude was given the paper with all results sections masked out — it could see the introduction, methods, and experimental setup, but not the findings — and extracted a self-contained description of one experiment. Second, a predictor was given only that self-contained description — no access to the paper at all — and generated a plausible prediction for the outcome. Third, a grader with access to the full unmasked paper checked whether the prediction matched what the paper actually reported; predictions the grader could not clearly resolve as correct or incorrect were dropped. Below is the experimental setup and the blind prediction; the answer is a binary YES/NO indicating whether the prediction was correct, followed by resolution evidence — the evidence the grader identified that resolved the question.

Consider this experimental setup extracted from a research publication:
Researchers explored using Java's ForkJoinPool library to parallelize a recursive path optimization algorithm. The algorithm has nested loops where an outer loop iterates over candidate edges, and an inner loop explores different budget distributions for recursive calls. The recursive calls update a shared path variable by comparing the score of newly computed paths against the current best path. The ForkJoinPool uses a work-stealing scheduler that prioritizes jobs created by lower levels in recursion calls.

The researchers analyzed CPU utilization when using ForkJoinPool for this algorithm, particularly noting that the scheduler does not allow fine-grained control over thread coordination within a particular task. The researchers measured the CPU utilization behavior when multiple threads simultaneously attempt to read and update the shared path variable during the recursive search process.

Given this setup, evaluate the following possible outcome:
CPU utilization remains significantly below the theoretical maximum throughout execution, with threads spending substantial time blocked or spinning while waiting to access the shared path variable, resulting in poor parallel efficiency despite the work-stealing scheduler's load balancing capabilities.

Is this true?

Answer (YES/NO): NO